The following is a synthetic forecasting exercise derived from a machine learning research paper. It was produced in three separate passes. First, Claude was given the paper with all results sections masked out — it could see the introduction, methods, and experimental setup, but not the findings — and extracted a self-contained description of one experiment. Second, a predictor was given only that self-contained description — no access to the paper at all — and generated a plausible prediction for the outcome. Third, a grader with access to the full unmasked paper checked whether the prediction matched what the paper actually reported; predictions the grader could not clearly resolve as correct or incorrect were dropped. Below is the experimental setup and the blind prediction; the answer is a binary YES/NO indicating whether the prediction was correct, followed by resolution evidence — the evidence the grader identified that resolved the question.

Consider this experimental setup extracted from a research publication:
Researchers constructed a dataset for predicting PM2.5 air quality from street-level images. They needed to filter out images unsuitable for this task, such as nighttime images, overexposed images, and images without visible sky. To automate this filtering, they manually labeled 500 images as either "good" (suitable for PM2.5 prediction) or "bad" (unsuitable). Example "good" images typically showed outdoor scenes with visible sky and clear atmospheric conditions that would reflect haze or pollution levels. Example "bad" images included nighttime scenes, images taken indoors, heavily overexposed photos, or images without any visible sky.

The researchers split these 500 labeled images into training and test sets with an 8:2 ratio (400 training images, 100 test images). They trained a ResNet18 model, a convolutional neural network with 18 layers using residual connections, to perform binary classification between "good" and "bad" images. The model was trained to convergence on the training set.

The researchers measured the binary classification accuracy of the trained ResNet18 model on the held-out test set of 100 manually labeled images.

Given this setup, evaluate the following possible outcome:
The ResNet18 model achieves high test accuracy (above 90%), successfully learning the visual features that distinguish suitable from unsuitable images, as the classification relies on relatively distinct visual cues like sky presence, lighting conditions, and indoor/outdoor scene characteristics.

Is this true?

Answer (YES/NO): YES